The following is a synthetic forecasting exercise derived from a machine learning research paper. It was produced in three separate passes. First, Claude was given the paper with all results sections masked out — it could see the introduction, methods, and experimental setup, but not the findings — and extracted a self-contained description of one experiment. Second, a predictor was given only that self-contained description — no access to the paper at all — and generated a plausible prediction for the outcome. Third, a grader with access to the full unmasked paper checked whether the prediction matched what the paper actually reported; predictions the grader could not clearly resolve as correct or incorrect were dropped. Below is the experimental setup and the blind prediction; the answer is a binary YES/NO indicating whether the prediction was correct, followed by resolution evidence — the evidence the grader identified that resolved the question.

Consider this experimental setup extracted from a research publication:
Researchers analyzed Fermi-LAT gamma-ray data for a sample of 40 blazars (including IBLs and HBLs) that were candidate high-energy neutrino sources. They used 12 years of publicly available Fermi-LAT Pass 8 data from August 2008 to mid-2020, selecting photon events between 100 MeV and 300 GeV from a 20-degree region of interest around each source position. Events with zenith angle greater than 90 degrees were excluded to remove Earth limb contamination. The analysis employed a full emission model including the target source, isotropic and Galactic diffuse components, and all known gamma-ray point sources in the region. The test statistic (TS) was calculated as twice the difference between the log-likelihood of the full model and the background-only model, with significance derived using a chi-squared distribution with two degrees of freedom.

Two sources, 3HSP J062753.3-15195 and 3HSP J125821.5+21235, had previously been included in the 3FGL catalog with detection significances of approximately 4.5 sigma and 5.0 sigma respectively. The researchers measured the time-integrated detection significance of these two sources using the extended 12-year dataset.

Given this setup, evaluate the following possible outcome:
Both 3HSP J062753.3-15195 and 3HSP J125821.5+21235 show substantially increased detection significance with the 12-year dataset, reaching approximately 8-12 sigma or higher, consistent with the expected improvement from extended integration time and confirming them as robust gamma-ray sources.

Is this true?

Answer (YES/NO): NO